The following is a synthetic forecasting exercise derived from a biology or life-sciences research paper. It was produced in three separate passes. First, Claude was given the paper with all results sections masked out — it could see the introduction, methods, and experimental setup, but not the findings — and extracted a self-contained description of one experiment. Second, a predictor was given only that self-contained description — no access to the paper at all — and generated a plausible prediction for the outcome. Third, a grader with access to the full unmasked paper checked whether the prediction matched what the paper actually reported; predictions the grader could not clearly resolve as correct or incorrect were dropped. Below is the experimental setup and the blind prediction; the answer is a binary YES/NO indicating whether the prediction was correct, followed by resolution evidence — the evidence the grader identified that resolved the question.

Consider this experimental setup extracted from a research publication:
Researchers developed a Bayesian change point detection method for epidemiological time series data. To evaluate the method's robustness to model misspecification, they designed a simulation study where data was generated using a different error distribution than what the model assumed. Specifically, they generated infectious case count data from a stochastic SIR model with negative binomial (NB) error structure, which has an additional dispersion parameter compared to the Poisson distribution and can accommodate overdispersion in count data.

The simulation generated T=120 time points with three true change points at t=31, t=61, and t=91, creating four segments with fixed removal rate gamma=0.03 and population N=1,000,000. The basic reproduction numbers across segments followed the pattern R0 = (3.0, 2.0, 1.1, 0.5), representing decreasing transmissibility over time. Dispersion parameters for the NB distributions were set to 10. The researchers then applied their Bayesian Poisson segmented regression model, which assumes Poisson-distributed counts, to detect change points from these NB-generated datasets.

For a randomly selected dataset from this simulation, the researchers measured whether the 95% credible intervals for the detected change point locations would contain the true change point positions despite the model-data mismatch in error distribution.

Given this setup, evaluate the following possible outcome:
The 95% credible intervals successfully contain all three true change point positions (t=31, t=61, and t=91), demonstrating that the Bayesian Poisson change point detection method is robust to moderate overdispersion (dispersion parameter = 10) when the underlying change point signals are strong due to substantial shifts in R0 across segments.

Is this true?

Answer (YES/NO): YES